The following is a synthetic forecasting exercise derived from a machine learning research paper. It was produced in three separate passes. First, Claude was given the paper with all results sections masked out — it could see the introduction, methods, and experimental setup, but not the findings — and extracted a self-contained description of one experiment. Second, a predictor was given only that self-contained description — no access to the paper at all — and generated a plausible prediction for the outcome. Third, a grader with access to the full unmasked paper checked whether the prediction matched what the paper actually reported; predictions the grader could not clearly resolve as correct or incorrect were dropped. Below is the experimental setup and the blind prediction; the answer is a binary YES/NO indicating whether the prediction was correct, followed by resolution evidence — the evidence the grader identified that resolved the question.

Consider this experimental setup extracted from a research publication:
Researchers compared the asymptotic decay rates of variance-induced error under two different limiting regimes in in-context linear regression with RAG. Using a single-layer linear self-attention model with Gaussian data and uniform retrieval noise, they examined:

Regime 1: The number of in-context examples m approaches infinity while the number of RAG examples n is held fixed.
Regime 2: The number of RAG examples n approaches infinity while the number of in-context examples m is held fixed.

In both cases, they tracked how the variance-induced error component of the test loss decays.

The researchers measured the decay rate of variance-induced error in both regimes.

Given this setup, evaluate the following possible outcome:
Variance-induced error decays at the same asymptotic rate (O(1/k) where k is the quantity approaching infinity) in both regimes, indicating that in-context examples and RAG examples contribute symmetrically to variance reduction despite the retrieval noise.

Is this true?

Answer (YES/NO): YES